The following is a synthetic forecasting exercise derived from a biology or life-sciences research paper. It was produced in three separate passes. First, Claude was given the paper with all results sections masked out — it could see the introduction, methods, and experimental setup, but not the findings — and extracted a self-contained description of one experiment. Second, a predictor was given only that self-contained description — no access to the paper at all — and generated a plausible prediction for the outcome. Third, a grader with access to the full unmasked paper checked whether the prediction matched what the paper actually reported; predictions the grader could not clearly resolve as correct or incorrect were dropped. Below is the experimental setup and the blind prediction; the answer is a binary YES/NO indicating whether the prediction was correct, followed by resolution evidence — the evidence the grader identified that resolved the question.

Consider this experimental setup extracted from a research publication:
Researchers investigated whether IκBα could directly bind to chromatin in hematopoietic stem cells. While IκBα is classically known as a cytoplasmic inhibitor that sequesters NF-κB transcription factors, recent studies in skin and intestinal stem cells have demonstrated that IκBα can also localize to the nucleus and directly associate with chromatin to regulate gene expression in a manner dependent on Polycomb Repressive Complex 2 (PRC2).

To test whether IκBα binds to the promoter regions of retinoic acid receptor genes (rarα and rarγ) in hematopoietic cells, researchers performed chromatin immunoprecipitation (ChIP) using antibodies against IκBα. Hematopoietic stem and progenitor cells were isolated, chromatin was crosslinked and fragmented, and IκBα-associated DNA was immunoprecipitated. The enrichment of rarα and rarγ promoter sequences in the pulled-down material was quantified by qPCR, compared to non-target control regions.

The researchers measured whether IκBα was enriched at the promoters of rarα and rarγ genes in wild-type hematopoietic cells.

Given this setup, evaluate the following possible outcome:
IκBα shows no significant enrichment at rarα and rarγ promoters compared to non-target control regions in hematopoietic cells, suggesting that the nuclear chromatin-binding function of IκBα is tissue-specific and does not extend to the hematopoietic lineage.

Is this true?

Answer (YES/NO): NO